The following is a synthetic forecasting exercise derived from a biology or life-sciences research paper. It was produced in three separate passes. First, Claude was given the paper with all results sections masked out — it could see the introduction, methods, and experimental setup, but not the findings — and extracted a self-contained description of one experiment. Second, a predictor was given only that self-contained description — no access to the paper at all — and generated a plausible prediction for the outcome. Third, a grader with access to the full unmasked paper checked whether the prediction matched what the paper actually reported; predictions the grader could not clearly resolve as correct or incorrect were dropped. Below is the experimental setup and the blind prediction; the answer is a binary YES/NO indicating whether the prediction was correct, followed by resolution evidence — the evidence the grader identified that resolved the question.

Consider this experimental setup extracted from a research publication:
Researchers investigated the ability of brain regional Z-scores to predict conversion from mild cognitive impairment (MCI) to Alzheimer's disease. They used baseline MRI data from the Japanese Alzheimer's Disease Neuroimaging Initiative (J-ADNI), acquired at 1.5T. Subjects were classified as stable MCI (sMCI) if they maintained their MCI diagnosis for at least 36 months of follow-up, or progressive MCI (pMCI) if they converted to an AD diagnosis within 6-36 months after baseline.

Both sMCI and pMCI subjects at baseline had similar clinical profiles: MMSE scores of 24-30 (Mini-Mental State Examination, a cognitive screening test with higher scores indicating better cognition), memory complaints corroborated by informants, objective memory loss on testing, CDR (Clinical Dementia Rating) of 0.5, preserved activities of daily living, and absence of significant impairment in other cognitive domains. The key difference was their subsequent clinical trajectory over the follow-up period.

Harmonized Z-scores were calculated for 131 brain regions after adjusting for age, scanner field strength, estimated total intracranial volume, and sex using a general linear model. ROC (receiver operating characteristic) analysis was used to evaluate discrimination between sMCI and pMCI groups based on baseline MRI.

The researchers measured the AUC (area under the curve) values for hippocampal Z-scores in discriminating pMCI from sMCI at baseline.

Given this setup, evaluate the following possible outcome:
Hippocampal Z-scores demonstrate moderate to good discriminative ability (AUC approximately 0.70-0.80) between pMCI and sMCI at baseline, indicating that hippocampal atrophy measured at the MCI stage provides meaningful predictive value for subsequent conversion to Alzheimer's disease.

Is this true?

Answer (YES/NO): YES